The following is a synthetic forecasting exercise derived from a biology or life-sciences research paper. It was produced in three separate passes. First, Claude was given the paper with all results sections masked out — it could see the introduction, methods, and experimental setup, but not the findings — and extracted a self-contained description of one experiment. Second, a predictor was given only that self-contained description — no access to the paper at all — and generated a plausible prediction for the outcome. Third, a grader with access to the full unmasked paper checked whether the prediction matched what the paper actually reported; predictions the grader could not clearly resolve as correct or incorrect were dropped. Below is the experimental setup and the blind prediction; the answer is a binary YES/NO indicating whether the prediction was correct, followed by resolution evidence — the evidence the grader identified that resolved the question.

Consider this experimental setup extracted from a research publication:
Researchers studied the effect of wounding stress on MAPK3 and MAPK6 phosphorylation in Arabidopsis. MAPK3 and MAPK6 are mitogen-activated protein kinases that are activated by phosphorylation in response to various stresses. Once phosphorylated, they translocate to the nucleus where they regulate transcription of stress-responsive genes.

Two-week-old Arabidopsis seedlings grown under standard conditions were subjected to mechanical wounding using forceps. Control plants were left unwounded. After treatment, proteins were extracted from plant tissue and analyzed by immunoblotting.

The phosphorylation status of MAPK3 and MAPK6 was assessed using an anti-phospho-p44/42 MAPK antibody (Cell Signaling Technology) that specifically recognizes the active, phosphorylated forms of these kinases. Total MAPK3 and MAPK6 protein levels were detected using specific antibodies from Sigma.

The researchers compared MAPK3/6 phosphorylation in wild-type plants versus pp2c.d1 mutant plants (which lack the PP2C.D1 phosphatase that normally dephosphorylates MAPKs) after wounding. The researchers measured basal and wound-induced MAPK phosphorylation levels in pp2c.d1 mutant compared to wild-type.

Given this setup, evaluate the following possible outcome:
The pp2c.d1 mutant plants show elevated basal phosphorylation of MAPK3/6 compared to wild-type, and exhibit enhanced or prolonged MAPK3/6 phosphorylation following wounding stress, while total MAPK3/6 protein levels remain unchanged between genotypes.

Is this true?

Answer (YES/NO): NO